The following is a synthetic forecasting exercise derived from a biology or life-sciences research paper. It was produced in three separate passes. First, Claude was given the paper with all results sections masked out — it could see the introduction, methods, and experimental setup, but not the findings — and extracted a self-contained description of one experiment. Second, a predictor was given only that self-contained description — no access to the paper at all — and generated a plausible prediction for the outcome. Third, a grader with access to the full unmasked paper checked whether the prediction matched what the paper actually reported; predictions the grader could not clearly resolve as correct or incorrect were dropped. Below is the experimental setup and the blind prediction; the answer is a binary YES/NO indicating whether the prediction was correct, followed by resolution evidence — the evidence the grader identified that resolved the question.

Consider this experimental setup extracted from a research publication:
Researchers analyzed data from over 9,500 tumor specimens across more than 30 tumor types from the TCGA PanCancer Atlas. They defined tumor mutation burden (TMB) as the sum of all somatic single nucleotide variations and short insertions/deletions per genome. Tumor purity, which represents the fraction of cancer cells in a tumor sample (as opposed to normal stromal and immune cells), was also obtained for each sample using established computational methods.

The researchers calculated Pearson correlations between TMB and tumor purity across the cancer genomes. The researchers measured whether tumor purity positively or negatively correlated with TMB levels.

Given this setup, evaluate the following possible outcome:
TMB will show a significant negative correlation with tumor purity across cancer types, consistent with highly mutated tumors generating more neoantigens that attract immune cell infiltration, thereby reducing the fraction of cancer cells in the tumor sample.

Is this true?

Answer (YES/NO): YES